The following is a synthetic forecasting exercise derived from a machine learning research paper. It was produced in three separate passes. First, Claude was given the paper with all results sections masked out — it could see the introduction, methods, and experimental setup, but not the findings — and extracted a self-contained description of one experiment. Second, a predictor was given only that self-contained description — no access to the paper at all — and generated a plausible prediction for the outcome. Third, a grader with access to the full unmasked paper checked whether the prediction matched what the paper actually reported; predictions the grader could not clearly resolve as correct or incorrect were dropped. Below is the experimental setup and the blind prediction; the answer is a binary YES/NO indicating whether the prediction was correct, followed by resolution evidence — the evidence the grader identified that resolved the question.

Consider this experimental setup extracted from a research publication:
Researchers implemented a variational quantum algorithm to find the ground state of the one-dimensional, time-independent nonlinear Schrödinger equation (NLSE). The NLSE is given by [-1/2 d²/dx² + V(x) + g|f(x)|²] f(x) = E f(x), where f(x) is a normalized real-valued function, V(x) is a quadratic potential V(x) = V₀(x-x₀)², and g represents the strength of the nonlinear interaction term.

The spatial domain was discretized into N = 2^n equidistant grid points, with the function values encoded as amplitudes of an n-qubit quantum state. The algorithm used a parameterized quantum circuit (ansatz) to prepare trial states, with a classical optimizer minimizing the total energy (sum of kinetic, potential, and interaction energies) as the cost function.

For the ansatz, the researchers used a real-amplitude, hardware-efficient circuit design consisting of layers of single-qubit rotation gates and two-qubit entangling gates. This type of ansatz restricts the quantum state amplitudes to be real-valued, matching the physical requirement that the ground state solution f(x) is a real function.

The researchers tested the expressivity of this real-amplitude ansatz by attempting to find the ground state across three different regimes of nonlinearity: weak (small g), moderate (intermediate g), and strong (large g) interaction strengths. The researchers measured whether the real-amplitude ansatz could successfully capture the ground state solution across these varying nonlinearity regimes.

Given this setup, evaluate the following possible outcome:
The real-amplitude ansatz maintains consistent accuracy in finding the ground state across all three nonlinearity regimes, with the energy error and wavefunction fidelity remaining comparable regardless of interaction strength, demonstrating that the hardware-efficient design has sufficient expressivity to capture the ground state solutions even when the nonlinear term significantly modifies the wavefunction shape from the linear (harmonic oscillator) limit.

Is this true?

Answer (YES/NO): YES